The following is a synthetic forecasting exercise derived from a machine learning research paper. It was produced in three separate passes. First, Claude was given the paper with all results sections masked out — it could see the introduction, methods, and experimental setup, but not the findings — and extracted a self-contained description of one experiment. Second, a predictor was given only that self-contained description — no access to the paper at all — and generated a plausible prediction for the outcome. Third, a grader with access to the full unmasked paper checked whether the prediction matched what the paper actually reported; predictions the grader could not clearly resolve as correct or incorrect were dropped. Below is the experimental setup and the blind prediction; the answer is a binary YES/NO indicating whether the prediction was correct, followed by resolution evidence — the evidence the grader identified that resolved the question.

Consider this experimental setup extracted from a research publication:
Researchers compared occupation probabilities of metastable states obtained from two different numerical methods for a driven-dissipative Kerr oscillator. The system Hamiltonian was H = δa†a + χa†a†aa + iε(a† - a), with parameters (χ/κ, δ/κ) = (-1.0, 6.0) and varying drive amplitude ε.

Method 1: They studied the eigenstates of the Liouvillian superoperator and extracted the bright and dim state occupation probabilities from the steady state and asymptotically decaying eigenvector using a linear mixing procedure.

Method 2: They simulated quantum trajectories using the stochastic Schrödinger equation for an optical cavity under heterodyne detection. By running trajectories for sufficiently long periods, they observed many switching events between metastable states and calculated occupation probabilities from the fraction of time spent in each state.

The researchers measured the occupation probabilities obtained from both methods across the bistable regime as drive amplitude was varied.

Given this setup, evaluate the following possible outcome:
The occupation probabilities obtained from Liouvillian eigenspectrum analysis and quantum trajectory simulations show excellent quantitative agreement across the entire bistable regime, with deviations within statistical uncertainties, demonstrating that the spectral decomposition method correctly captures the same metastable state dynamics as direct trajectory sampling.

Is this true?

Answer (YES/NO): YES